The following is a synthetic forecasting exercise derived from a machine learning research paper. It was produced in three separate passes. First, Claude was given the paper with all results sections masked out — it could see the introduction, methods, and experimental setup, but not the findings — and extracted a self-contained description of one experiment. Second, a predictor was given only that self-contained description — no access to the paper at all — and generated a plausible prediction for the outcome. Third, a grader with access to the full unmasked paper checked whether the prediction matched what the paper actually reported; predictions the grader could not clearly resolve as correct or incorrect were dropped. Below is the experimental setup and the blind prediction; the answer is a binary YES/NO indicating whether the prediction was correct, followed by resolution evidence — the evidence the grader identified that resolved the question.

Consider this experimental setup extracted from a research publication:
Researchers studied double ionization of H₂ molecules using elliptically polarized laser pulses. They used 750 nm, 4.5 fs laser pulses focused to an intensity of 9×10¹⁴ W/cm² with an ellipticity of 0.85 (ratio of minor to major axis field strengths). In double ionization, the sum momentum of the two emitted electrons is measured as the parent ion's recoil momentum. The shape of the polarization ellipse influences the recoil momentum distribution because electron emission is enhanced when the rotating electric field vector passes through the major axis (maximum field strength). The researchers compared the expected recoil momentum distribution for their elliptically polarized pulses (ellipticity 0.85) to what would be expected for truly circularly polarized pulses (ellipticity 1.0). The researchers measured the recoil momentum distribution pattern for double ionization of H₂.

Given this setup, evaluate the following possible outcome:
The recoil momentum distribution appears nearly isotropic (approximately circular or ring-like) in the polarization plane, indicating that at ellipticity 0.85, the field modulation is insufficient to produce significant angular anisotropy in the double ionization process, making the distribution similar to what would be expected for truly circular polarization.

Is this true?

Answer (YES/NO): NO